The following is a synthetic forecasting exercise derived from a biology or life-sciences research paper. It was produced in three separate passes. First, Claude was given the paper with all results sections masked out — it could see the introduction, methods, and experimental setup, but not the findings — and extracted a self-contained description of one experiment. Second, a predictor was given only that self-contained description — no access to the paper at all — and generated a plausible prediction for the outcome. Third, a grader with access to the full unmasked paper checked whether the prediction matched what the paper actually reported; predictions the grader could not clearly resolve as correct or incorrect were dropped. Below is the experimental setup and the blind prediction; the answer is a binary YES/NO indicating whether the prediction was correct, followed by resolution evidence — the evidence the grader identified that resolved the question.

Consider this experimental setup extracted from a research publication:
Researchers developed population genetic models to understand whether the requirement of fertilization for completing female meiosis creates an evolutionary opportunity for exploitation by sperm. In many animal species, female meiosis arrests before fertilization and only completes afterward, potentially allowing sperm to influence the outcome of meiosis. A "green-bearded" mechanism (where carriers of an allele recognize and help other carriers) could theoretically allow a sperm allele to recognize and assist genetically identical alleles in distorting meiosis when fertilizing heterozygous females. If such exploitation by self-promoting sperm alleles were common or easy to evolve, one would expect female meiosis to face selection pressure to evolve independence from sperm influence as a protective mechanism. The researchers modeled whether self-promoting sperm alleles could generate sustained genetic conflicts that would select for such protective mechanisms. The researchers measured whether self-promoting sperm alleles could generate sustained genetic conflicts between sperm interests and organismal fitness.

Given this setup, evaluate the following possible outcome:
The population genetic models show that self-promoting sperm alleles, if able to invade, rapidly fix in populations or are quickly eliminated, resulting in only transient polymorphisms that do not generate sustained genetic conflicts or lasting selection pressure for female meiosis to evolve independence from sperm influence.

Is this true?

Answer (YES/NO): YES